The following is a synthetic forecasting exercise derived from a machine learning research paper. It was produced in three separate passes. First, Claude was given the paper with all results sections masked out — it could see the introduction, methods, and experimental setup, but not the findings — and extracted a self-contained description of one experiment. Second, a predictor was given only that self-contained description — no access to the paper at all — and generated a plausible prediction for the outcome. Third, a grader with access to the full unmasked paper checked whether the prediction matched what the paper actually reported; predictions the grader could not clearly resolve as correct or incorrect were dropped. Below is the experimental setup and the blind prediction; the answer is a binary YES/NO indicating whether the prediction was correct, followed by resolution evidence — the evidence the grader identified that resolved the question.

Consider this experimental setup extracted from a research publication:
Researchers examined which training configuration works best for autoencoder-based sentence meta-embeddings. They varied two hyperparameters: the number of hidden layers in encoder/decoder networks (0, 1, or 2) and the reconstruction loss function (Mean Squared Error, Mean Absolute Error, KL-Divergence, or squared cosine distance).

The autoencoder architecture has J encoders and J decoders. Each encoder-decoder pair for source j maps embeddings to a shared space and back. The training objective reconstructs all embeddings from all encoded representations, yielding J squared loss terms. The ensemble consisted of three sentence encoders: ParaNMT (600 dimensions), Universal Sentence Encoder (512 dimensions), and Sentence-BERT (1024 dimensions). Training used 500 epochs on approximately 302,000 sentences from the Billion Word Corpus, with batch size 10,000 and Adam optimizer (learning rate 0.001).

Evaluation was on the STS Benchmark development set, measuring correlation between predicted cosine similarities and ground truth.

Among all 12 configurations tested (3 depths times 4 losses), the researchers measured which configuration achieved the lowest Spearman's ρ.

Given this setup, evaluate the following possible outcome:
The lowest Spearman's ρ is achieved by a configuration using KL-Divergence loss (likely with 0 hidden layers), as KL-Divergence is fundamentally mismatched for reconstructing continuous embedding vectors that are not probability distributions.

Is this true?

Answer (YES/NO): NO